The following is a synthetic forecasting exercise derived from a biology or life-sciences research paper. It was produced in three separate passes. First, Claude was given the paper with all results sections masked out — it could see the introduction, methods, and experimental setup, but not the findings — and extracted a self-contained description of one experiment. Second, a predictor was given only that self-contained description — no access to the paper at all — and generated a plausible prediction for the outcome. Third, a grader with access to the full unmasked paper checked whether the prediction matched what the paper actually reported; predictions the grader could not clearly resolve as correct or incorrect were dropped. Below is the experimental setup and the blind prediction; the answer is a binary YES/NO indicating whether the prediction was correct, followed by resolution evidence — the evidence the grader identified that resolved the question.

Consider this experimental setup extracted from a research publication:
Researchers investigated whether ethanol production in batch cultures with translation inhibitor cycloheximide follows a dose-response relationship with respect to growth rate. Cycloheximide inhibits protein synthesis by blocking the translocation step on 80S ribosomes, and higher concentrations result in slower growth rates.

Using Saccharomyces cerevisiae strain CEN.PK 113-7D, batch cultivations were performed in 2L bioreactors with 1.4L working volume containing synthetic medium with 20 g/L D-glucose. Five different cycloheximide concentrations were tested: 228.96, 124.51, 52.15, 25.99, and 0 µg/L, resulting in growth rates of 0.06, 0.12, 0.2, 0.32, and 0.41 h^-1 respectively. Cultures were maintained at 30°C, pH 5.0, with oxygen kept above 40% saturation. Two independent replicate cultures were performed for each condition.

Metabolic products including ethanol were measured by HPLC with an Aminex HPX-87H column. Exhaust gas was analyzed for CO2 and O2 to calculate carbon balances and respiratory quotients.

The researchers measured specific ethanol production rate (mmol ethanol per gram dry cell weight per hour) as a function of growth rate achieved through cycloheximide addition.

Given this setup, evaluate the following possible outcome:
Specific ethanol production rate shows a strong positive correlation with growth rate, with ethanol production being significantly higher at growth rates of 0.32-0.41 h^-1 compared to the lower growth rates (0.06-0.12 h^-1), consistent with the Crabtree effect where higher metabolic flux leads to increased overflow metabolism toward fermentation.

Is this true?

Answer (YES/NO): NO